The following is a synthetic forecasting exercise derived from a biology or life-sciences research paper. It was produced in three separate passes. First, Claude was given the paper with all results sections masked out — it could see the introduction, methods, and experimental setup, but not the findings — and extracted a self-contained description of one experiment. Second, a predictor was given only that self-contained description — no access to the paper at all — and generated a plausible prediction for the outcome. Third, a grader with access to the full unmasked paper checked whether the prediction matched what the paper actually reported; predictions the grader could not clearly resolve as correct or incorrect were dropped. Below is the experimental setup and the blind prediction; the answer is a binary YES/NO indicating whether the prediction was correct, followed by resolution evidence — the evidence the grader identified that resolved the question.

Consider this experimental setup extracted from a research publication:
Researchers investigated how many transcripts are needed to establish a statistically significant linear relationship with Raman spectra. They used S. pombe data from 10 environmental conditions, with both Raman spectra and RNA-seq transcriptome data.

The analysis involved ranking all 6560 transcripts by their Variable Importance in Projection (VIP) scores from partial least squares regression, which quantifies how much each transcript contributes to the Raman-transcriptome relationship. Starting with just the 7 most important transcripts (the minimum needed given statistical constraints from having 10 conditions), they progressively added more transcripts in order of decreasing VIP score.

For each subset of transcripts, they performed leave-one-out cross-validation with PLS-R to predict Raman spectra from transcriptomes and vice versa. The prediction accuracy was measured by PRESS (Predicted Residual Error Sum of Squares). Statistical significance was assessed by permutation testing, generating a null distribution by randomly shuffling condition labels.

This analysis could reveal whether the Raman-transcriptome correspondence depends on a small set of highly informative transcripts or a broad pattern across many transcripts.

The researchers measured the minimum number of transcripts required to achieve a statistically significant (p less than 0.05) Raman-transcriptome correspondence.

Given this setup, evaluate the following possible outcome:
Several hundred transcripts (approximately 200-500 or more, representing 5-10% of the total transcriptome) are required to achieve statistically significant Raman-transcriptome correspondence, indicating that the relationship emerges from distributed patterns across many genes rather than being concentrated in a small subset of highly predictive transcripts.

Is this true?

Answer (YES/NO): NO